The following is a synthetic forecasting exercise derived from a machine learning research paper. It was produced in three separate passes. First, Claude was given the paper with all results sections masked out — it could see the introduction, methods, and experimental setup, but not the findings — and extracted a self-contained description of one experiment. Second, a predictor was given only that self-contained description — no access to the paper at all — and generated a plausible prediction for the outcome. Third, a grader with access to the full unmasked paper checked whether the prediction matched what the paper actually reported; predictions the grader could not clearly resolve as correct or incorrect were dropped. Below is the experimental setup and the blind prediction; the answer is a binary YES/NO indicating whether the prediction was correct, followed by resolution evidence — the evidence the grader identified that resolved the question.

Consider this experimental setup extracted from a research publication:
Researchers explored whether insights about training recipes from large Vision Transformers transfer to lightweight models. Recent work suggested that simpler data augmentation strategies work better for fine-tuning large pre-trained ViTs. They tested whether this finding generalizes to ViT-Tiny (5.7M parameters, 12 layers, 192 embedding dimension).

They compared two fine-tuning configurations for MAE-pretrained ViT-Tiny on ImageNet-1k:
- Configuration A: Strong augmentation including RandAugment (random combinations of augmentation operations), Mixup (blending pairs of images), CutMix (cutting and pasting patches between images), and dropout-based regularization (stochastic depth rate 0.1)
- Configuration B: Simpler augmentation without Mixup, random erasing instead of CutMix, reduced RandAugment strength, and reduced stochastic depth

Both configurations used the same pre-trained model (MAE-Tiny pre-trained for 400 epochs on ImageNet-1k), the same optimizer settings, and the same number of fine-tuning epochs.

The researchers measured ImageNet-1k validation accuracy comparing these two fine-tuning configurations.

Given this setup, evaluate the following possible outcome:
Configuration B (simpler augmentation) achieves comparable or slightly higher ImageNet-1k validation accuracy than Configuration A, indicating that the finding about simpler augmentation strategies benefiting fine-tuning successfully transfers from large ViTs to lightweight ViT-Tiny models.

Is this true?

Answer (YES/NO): NO